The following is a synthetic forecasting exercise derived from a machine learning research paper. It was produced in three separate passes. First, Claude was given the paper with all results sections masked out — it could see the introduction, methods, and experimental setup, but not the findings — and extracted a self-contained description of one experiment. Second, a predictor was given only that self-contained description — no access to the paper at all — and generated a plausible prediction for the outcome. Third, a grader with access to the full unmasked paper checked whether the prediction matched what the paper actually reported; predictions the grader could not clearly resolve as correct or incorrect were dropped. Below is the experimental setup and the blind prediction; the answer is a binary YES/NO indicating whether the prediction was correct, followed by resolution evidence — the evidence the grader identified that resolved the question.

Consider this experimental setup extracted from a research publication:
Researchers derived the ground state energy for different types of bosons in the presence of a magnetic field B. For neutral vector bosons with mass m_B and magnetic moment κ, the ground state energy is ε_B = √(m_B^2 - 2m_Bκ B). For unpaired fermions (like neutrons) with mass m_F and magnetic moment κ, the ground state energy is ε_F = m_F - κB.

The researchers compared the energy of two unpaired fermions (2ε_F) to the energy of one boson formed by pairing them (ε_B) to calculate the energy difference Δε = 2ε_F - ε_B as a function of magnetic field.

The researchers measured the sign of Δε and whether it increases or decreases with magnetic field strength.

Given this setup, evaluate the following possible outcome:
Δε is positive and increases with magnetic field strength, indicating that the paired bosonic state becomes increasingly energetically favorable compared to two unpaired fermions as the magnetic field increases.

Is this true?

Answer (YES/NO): YES